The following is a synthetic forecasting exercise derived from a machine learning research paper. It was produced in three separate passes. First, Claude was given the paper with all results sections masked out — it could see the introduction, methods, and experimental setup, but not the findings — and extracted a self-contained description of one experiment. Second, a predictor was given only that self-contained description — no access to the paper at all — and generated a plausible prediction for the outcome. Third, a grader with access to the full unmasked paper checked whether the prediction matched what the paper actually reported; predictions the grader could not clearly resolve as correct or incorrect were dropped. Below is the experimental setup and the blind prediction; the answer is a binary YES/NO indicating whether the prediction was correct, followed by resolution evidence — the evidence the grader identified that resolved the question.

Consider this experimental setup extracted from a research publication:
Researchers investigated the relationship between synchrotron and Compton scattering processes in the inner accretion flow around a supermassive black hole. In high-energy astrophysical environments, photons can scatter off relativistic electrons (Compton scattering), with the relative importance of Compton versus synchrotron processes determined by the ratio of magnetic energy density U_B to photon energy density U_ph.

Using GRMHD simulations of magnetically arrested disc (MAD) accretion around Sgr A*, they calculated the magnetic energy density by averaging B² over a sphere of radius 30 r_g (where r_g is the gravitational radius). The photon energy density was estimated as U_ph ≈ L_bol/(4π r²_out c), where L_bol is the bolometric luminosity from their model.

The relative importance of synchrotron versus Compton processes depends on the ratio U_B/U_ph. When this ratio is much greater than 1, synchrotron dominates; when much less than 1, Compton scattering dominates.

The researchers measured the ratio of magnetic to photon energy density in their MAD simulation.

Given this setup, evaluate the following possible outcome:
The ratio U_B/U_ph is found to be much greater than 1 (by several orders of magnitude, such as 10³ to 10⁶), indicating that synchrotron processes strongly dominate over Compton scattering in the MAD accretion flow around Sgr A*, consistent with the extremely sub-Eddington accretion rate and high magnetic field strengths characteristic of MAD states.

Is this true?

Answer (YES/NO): NO